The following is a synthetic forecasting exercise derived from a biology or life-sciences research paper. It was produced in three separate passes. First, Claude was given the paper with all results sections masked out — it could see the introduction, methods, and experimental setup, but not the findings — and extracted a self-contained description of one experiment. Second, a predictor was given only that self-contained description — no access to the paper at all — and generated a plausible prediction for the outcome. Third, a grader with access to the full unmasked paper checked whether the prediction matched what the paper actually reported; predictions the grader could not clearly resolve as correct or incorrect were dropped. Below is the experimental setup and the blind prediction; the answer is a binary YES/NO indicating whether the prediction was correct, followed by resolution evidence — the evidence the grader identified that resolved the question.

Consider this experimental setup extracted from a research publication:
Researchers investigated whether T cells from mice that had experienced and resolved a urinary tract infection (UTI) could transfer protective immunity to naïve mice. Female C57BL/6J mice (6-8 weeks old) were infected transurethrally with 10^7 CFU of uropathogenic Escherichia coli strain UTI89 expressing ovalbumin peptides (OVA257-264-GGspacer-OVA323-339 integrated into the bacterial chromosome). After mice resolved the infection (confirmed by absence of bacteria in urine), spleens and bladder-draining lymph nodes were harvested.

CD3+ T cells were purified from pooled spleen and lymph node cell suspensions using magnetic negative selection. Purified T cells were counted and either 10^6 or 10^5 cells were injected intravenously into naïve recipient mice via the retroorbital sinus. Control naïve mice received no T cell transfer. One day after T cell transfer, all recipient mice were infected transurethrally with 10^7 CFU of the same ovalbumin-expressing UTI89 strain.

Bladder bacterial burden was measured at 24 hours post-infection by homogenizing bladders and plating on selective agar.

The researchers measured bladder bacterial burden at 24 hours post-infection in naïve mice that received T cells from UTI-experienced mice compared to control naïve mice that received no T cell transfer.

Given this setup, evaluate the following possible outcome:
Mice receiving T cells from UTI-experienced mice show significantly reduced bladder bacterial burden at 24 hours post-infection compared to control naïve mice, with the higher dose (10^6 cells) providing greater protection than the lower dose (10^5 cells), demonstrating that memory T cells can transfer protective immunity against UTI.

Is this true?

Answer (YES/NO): NO